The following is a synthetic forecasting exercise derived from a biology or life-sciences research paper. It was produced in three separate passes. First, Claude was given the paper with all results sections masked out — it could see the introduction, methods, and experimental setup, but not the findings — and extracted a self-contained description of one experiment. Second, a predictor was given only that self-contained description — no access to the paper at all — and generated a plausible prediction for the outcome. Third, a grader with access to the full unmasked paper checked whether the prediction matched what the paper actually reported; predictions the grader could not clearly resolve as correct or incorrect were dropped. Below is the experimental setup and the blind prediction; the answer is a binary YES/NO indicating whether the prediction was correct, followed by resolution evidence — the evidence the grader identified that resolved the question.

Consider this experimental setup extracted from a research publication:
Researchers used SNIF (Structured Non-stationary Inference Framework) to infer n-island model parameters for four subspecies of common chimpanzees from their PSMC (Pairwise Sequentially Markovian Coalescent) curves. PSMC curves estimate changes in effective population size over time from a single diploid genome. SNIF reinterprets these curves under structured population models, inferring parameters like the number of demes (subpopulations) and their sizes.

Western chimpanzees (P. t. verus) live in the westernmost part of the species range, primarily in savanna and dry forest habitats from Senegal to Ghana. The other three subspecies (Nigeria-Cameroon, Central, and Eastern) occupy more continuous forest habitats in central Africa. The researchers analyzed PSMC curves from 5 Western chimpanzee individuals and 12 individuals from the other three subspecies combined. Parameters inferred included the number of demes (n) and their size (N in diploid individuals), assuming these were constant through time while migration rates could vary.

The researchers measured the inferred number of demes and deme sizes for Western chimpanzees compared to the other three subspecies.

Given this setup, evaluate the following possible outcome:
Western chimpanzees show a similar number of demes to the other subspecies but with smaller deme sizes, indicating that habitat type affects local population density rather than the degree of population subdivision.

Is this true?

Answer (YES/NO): NO